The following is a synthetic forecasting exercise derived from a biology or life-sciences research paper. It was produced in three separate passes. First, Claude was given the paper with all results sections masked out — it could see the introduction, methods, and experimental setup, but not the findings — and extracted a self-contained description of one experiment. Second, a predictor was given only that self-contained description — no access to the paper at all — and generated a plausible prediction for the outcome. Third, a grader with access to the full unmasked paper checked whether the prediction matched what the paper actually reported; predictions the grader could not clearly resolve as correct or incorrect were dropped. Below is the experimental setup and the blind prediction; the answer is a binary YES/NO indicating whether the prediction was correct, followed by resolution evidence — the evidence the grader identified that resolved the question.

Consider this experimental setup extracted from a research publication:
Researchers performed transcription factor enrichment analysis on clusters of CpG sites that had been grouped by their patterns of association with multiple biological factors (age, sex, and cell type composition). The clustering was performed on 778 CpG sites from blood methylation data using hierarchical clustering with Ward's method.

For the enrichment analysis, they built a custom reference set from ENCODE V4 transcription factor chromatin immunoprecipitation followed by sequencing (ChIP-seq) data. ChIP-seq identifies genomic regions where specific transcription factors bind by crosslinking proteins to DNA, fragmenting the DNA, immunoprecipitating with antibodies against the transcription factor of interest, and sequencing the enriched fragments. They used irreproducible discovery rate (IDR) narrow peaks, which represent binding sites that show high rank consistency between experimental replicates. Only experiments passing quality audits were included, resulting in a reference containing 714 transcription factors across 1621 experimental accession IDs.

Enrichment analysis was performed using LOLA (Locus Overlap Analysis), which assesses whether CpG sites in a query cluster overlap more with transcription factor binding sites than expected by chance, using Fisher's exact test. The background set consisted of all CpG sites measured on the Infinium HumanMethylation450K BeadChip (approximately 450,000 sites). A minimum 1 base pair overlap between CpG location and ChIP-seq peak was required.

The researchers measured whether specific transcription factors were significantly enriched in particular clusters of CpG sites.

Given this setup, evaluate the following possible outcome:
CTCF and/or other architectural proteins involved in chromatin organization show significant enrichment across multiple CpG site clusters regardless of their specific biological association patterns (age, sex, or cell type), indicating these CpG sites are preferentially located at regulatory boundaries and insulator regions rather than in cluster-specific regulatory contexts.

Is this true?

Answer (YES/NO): NO